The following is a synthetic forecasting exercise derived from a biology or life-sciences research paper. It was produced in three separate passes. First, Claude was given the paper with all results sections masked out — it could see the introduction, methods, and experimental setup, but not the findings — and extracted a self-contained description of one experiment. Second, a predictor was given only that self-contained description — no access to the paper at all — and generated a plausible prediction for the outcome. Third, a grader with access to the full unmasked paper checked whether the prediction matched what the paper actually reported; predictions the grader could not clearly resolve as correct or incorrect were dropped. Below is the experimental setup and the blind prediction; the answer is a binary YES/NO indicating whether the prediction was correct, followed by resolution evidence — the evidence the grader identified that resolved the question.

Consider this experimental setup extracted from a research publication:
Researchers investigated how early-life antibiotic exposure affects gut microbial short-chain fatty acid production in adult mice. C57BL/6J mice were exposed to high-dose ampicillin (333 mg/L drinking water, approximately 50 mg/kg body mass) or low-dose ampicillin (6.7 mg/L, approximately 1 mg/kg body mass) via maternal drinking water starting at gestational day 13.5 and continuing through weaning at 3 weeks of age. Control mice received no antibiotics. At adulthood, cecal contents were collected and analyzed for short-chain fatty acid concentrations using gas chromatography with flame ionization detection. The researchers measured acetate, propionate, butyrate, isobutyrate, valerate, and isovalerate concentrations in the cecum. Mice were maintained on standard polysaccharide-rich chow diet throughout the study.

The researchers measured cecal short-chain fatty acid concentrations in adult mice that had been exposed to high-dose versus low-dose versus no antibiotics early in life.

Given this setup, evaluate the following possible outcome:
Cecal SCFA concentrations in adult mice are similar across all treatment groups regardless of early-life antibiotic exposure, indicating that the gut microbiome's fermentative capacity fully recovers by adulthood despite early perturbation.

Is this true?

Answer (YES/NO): NO